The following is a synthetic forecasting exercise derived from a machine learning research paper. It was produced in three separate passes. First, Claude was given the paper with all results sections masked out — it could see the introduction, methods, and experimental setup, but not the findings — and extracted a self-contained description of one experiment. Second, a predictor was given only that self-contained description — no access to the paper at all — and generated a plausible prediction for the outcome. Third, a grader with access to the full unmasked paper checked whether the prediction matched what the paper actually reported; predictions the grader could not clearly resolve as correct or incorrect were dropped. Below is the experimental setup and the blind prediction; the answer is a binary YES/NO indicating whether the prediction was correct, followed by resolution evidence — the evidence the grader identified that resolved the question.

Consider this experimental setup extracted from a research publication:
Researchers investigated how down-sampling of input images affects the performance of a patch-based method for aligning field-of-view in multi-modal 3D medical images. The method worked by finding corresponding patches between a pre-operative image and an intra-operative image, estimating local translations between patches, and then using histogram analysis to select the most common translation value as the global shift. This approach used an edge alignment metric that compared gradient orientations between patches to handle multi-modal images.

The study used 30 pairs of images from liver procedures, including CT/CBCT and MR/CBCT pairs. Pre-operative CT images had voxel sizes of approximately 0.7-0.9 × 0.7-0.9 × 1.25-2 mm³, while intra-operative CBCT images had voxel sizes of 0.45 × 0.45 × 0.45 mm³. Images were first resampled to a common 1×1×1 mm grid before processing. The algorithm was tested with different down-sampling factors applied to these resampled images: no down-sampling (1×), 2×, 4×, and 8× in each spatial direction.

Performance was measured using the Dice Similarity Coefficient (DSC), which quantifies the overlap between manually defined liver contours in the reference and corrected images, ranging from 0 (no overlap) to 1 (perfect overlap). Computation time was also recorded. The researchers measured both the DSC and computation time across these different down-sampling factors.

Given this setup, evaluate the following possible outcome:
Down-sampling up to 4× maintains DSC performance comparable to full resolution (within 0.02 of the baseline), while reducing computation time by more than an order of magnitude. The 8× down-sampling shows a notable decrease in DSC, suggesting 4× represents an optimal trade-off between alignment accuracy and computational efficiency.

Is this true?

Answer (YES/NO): NO